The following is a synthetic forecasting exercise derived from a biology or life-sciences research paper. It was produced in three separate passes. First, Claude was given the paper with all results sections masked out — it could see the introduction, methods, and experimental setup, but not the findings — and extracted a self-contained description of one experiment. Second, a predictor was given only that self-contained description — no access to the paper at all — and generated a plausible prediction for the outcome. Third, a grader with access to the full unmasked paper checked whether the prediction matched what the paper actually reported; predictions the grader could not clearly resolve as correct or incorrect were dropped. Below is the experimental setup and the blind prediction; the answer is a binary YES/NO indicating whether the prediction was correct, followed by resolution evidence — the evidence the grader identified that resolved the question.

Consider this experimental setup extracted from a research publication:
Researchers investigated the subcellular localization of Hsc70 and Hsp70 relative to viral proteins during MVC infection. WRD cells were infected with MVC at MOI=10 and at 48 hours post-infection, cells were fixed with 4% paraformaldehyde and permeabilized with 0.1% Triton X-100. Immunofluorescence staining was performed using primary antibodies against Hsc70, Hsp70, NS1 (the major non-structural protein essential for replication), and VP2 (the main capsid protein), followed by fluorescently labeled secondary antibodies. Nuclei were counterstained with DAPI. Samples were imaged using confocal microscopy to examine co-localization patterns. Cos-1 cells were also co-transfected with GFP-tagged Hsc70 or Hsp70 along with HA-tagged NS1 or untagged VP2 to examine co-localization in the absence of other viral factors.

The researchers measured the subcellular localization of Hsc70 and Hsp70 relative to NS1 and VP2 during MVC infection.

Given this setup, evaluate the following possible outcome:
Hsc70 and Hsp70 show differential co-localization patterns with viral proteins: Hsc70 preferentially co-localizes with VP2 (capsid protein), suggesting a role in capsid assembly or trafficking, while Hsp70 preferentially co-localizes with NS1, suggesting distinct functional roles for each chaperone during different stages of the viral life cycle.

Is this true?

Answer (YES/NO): NO